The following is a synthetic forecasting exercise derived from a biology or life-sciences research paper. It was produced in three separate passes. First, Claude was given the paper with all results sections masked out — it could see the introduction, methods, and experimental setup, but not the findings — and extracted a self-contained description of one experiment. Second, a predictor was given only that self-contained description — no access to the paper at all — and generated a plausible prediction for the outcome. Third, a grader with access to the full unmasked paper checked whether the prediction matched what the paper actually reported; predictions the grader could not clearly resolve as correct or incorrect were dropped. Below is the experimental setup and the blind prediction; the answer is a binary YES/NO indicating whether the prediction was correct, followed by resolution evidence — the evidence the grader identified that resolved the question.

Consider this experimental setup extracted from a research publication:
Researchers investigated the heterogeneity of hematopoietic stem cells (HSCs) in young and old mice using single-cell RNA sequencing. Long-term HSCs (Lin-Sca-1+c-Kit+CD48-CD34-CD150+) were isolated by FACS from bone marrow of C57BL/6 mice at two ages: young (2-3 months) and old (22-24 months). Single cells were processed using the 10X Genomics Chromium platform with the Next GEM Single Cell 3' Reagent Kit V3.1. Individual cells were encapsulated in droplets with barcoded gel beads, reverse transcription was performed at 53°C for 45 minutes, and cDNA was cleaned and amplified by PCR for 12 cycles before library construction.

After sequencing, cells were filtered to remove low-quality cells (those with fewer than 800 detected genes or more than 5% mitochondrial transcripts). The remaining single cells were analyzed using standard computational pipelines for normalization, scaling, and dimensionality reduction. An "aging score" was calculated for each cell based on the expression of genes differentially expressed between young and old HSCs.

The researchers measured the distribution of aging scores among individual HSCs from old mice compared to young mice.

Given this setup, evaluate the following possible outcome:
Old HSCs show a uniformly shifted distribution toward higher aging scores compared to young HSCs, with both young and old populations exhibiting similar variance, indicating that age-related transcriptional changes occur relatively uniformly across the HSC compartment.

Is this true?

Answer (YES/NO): NO